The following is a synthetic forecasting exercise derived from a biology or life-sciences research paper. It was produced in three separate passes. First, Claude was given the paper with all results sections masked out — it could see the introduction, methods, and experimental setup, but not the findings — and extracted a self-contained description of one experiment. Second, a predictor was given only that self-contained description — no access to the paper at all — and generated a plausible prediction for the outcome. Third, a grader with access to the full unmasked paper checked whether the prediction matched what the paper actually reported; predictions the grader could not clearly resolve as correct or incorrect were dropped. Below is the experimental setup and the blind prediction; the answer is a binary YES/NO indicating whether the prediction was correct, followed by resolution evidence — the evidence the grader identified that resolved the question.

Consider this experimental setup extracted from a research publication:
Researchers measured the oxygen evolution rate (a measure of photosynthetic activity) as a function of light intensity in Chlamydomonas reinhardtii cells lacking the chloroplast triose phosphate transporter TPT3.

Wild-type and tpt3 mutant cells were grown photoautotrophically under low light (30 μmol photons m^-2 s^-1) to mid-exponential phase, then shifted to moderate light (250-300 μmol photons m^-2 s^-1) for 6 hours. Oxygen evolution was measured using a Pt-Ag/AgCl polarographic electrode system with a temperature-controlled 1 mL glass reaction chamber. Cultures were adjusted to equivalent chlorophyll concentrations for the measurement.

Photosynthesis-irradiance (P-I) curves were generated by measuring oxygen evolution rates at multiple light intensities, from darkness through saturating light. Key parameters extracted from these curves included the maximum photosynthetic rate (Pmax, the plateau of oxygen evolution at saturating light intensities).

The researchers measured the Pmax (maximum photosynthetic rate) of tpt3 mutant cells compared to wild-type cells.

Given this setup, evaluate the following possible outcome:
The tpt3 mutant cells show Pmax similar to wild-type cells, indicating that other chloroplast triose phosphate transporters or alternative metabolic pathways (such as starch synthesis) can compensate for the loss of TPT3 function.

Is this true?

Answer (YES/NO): NO